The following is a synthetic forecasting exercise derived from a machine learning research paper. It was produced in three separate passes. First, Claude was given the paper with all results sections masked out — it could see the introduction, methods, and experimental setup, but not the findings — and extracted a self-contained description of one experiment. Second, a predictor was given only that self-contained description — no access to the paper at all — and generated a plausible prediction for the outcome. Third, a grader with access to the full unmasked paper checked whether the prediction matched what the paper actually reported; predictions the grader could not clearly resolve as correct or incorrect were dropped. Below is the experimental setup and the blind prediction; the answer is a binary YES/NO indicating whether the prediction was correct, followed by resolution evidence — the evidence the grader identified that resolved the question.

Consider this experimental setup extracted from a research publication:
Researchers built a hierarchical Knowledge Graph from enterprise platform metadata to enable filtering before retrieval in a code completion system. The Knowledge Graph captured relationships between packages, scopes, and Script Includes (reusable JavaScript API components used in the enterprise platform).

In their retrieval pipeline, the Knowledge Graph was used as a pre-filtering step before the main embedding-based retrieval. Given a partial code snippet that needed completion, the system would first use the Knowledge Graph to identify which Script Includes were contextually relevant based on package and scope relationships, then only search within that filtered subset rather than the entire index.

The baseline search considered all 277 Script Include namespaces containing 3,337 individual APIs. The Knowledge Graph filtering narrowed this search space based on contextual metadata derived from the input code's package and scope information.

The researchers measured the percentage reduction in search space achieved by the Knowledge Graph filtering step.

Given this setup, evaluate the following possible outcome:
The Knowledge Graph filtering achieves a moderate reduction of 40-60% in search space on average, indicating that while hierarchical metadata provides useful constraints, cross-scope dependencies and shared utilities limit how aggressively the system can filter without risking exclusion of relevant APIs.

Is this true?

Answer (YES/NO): YES